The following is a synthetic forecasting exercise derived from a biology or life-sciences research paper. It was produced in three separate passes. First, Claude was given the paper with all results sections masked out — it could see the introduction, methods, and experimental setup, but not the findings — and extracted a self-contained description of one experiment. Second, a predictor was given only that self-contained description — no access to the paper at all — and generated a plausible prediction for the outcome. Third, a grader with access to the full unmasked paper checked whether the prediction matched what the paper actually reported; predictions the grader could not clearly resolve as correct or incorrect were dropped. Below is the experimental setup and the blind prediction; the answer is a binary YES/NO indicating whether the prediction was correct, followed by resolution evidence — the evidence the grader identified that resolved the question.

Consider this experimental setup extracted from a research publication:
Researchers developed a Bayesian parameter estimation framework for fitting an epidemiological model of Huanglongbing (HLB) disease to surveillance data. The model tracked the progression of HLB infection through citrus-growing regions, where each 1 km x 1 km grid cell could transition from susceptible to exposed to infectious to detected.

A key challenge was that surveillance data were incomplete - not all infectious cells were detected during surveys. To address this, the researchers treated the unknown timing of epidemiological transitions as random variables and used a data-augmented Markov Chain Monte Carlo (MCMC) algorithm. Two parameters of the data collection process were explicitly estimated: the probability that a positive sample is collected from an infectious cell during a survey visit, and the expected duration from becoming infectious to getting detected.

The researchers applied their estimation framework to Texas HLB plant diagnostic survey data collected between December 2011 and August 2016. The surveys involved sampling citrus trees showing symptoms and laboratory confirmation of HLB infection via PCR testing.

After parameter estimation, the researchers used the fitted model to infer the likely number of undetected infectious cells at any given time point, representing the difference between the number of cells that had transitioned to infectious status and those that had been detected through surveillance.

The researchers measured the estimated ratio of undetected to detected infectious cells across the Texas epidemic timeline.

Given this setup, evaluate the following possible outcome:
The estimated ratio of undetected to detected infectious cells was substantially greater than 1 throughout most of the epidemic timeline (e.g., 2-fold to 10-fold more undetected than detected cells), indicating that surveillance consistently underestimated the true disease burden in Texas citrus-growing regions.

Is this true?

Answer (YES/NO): YES